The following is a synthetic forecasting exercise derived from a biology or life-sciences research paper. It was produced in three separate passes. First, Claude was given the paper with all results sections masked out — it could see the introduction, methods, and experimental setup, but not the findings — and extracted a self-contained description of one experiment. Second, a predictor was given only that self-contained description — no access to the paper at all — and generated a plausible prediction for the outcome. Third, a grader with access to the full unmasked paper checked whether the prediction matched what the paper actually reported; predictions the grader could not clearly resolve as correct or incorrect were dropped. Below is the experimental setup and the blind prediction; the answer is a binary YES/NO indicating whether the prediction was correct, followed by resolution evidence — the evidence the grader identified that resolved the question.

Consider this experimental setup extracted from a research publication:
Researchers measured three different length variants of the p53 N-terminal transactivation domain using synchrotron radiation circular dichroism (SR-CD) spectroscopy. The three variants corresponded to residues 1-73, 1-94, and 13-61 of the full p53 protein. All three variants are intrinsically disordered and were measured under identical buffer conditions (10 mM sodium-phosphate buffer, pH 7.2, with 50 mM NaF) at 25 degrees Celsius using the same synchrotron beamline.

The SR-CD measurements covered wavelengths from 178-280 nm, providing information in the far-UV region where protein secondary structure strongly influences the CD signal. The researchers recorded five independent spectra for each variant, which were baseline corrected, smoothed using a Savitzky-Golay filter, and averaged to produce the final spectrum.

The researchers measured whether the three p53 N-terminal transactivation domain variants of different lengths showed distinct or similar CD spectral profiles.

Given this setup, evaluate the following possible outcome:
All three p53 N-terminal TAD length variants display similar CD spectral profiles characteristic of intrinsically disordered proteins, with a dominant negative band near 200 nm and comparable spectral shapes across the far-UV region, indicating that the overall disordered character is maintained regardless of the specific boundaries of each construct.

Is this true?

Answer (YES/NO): YES